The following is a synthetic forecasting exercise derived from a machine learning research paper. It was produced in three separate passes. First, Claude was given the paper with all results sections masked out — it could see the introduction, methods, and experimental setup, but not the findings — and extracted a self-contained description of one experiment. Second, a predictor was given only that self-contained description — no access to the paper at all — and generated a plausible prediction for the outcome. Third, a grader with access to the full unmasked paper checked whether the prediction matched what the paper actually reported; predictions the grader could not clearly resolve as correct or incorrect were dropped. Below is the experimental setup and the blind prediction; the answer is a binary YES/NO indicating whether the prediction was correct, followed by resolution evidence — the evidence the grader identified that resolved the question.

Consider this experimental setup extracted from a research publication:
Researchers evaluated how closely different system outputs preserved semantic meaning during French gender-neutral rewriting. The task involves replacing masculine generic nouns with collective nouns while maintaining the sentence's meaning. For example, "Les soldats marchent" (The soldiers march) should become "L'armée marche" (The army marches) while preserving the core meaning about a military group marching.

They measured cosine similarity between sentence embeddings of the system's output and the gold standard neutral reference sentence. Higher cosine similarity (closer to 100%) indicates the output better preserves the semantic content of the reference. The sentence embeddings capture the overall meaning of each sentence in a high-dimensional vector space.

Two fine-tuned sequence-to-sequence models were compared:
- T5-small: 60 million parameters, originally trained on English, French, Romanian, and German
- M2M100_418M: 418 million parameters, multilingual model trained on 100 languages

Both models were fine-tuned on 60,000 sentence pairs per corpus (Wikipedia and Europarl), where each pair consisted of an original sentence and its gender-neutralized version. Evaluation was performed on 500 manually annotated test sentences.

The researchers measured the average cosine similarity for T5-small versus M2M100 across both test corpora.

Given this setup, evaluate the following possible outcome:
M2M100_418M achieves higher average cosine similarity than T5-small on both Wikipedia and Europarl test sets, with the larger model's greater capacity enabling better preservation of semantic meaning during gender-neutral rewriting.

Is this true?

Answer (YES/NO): NO